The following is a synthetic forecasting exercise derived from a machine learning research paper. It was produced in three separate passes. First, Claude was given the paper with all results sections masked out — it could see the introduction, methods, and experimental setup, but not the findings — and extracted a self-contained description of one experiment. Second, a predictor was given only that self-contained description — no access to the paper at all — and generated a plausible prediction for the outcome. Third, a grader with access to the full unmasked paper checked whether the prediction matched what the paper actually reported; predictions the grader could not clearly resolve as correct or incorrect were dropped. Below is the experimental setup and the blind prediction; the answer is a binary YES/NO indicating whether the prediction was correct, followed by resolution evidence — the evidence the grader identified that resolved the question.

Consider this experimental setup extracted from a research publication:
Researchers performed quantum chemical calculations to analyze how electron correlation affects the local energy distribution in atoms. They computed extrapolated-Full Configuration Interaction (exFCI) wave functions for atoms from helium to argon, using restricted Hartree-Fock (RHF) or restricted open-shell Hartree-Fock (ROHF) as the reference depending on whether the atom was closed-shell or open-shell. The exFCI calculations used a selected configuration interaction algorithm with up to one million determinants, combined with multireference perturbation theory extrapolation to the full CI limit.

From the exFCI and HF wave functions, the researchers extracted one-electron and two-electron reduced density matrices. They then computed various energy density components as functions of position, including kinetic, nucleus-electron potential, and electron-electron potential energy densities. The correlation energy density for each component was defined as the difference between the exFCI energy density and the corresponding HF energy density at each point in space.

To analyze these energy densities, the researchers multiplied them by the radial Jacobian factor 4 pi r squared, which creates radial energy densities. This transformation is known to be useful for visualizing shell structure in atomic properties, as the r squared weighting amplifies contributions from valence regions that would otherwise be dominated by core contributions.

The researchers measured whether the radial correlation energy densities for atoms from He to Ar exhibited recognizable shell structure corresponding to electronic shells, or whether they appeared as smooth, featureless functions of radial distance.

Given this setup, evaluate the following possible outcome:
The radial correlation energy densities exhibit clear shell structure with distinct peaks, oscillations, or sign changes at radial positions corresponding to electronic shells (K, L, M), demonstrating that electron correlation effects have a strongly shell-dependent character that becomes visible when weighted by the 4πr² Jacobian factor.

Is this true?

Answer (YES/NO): YES